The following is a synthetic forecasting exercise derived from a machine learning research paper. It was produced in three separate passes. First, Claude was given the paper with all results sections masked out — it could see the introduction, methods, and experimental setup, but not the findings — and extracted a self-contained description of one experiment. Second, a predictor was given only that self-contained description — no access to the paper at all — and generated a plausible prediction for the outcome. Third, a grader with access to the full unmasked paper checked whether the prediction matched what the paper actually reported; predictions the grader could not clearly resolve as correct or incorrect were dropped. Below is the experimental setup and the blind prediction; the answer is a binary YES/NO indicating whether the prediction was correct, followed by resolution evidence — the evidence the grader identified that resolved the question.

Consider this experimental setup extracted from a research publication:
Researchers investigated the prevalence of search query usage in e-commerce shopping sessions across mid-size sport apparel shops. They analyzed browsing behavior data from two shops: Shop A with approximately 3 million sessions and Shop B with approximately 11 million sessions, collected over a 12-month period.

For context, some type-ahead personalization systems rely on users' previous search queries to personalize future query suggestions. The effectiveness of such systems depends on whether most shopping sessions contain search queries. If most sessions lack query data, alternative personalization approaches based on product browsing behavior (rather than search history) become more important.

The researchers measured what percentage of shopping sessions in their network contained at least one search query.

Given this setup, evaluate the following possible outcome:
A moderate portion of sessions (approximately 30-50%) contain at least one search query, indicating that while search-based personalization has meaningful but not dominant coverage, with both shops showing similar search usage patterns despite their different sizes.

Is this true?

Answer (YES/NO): NO